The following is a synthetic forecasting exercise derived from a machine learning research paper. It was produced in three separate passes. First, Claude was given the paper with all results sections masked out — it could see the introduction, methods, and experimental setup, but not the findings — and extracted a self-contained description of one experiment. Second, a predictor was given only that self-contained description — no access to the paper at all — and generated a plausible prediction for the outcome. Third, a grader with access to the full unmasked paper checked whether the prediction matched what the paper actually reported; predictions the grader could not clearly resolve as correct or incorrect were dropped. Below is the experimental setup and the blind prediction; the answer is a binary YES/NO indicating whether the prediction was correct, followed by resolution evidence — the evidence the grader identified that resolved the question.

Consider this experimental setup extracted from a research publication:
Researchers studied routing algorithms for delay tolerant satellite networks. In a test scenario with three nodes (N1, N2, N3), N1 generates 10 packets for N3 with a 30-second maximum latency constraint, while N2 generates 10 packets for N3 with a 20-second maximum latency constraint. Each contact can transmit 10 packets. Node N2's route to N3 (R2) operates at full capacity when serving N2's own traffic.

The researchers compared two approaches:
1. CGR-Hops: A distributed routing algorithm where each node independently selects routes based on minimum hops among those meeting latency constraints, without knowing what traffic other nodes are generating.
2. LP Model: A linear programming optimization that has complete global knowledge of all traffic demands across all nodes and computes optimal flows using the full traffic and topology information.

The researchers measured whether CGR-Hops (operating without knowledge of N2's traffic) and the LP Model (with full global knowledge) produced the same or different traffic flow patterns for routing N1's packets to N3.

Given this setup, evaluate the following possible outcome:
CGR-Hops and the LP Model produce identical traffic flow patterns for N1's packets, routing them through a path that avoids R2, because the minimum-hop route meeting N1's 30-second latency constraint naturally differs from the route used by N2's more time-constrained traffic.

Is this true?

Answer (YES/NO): YES